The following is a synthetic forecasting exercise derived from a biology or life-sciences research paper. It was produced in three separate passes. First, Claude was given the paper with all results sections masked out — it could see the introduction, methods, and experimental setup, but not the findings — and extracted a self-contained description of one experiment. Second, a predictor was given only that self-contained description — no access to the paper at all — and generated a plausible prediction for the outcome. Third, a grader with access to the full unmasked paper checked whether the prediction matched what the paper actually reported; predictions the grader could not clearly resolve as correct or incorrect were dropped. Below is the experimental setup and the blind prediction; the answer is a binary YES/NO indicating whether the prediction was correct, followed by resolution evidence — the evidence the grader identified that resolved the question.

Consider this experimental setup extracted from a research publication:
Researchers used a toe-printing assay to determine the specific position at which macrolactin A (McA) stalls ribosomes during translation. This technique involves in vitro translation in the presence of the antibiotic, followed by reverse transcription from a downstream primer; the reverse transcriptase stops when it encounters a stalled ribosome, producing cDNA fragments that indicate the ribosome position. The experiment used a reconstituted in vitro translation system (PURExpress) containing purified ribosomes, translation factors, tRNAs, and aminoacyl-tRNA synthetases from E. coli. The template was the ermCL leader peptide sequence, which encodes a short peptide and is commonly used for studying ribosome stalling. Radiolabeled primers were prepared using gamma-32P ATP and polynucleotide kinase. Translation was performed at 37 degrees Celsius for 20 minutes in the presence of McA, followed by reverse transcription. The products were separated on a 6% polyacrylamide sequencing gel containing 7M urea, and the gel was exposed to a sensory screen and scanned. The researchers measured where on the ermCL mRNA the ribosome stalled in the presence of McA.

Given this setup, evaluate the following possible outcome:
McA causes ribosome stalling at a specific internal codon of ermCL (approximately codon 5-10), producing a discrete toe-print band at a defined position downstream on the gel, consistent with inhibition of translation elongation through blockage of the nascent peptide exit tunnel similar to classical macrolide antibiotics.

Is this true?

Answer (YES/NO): NO